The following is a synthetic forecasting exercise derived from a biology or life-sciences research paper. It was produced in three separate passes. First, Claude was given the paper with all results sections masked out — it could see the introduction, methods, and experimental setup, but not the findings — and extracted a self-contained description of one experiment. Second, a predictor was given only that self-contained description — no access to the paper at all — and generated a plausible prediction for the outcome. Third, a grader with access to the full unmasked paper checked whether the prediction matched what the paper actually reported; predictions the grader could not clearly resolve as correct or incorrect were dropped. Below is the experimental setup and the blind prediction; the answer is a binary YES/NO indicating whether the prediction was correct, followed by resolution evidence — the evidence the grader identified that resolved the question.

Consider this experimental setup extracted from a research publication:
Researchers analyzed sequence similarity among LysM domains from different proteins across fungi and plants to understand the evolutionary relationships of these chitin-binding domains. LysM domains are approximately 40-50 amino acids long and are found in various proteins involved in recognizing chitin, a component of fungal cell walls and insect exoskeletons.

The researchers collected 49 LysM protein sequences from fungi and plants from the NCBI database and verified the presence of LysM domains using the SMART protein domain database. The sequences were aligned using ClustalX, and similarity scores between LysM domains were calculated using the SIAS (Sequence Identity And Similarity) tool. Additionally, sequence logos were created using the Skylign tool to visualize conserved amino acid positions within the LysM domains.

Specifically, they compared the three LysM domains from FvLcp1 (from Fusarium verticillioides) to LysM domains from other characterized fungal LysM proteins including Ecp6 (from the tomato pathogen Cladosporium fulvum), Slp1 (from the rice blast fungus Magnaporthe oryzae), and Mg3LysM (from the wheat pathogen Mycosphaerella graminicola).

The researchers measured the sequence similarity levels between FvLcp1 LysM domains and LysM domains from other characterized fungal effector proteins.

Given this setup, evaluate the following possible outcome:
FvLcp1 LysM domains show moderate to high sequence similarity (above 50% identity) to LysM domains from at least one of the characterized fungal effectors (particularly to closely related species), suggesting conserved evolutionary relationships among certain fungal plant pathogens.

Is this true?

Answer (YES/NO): NO